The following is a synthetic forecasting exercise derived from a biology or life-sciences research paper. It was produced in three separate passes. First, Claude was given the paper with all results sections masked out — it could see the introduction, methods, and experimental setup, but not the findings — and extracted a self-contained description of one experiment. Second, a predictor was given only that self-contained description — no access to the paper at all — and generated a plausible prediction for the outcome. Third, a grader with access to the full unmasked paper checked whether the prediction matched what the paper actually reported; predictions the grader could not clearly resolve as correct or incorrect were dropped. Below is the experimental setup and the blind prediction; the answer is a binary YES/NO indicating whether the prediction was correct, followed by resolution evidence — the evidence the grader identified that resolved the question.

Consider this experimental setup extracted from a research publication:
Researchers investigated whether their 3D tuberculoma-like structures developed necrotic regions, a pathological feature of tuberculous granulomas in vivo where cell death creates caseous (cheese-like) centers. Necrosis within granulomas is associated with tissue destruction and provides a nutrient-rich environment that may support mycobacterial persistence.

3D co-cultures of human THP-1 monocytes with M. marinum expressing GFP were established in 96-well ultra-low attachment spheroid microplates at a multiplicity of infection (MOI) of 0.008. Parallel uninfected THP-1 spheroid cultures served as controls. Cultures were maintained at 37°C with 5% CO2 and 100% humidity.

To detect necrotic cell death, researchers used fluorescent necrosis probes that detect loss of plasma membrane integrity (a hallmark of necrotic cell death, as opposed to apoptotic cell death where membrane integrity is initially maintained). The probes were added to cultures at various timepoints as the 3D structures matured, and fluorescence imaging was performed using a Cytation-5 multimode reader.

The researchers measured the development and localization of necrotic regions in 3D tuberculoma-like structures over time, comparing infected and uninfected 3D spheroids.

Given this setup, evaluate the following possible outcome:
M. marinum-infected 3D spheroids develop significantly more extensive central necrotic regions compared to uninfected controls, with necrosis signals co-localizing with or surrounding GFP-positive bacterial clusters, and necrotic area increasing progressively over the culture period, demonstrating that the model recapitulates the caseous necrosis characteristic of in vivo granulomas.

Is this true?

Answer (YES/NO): NO